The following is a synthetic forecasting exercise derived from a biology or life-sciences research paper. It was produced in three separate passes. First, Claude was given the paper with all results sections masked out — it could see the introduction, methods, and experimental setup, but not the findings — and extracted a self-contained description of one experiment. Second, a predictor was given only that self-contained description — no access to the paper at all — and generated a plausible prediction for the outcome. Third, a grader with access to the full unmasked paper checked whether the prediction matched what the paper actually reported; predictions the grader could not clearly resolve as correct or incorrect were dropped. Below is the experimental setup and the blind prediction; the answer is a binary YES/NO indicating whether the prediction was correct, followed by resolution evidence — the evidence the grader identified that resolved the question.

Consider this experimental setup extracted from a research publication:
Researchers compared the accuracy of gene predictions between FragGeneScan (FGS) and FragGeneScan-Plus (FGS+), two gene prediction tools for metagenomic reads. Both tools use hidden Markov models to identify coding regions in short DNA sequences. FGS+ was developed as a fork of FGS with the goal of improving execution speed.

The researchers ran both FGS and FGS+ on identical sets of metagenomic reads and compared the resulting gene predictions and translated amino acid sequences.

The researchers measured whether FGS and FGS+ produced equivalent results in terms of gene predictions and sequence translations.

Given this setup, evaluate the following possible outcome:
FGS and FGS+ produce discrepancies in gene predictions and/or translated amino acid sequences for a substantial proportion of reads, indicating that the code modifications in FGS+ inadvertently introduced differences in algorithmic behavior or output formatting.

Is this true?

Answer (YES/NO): YES